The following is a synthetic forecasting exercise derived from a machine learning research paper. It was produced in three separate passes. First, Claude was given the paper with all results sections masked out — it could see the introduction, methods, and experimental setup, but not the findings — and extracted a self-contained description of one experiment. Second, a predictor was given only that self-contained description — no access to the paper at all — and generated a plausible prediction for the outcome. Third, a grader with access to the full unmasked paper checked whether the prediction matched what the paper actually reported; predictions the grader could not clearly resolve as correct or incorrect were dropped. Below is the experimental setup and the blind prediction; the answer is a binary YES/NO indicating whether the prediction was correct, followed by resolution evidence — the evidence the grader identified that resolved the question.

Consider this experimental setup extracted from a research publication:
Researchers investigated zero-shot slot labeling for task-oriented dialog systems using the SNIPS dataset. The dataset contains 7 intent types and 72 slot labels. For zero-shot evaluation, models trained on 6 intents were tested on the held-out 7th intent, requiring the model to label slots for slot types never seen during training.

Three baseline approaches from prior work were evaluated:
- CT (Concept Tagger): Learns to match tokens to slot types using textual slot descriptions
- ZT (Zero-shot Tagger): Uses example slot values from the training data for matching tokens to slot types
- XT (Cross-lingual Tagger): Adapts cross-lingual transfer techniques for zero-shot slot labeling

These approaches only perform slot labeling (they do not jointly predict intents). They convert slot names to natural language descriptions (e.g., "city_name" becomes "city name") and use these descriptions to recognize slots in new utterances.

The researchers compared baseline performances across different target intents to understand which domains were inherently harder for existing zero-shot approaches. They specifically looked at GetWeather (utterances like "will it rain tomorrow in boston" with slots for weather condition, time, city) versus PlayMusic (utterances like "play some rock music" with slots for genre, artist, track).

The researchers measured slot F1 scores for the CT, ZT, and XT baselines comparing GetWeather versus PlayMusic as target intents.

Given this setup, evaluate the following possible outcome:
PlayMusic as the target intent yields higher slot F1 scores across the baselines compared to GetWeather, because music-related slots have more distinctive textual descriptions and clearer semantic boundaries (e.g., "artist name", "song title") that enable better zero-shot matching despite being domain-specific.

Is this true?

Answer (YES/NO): NO